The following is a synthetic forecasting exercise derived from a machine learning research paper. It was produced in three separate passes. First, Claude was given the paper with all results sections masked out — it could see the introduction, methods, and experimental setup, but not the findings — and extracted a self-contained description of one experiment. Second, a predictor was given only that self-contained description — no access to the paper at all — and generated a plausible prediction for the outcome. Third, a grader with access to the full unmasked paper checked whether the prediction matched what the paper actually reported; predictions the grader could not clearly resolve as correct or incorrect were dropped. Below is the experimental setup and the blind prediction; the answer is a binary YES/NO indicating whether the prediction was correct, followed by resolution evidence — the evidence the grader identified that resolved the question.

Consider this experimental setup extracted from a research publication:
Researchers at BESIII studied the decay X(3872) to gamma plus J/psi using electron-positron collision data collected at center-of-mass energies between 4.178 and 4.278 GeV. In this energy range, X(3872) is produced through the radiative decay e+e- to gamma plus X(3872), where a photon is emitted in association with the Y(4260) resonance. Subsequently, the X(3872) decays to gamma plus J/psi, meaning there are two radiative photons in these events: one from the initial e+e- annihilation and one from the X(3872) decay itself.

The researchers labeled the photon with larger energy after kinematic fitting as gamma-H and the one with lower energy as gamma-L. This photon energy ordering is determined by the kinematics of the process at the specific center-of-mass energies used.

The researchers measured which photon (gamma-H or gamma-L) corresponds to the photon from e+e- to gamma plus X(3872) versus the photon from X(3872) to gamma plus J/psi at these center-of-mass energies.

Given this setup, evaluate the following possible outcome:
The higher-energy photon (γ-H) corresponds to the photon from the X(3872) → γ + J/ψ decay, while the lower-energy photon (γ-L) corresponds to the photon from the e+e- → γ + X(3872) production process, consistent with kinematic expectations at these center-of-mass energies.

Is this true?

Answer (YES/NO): YES